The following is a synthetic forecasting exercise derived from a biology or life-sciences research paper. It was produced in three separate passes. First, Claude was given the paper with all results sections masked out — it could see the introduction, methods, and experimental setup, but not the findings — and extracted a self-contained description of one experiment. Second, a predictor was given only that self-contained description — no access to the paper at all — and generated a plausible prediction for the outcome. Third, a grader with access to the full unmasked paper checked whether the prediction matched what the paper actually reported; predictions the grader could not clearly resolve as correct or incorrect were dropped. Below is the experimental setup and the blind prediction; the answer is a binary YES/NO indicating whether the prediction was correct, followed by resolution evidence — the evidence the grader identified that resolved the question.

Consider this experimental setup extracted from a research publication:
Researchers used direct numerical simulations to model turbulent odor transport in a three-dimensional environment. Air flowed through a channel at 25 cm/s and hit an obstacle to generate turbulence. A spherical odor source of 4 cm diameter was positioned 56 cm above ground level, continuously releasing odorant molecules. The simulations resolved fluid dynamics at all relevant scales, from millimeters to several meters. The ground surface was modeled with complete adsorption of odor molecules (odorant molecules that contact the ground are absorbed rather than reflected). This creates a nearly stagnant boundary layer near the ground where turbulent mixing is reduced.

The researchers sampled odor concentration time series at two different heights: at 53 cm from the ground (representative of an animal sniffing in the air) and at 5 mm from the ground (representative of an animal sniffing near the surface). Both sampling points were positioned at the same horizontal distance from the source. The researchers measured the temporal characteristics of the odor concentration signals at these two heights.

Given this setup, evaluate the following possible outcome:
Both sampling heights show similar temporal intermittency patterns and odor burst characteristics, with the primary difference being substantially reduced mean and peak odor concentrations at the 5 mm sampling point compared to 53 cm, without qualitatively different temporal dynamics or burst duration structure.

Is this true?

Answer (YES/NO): NO